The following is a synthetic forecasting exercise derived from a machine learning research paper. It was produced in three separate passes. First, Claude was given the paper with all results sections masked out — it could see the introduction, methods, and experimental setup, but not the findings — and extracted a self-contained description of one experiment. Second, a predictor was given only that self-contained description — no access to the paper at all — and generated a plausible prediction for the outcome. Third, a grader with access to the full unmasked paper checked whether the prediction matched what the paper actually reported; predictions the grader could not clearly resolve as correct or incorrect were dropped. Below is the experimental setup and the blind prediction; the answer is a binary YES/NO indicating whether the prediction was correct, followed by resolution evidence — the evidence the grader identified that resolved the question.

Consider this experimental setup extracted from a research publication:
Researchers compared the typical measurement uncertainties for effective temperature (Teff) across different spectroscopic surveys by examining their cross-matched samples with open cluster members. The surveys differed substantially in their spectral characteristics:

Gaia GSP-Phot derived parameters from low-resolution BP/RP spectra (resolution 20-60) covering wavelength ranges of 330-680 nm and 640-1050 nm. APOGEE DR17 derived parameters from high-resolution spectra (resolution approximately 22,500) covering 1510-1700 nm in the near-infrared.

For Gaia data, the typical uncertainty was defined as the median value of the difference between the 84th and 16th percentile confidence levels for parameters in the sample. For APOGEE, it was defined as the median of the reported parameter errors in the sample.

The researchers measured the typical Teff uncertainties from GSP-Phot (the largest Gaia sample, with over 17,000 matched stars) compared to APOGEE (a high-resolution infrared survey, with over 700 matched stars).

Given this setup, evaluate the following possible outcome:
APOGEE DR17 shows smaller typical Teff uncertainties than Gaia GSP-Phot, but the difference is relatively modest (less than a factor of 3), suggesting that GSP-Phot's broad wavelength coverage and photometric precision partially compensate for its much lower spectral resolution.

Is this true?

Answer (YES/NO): YES